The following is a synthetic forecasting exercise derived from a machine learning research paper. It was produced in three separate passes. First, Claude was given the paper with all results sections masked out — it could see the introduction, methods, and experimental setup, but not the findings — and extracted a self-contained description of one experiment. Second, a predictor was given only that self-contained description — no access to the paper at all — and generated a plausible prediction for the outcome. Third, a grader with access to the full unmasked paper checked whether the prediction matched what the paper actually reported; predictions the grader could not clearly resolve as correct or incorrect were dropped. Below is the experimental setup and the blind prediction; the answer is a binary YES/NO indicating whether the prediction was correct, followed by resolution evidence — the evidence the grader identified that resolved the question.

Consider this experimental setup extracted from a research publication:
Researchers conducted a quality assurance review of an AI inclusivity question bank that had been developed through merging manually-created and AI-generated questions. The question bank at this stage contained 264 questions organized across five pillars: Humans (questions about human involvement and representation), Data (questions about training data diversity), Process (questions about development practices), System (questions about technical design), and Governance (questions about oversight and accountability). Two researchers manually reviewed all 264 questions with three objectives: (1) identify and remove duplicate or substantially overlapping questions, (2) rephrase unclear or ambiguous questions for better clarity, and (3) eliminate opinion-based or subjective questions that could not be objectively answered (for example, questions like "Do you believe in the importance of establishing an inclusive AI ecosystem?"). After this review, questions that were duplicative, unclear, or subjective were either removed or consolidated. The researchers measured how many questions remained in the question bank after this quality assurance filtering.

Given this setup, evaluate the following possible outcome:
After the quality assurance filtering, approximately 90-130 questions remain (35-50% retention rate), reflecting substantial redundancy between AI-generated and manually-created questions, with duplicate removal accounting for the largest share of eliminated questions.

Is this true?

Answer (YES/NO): NO